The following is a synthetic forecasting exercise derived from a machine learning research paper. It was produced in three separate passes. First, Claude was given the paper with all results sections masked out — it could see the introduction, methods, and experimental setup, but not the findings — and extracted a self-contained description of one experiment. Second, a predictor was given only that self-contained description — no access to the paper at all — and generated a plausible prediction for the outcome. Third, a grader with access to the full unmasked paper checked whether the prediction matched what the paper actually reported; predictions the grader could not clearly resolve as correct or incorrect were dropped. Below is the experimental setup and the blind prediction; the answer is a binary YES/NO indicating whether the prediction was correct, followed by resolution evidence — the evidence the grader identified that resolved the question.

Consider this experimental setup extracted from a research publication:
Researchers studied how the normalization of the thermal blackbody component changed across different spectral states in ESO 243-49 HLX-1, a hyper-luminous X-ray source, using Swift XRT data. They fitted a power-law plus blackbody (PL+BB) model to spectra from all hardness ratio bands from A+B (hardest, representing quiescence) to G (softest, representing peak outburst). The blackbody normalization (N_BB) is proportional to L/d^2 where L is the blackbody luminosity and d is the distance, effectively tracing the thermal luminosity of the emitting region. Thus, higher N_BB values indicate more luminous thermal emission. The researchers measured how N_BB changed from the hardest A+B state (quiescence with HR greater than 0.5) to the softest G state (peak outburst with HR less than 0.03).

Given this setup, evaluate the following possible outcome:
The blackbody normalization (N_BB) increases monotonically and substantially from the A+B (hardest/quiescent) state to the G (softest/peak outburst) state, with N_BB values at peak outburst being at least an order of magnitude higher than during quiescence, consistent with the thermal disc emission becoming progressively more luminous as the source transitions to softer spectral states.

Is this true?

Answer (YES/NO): YES